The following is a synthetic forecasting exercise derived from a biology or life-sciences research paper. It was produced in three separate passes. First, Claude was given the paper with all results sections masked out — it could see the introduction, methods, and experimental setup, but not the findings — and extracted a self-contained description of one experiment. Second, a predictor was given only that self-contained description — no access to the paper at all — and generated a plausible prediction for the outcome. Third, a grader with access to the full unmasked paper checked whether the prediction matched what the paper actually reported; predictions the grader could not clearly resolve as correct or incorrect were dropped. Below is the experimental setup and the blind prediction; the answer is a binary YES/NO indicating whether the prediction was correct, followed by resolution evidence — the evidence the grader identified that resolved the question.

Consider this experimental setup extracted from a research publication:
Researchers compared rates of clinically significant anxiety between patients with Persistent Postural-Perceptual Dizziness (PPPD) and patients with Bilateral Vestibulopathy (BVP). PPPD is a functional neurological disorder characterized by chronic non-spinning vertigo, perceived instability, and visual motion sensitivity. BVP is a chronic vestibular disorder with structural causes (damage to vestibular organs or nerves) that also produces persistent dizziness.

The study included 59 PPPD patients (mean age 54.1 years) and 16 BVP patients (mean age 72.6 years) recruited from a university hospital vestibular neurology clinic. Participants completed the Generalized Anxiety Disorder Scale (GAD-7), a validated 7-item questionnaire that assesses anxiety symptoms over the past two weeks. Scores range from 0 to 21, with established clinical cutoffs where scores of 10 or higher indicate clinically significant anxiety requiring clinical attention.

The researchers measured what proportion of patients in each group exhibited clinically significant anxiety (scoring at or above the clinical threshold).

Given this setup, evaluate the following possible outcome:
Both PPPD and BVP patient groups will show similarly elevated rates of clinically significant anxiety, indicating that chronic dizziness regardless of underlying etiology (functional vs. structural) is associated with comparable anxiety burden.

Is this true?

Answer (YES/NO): NO